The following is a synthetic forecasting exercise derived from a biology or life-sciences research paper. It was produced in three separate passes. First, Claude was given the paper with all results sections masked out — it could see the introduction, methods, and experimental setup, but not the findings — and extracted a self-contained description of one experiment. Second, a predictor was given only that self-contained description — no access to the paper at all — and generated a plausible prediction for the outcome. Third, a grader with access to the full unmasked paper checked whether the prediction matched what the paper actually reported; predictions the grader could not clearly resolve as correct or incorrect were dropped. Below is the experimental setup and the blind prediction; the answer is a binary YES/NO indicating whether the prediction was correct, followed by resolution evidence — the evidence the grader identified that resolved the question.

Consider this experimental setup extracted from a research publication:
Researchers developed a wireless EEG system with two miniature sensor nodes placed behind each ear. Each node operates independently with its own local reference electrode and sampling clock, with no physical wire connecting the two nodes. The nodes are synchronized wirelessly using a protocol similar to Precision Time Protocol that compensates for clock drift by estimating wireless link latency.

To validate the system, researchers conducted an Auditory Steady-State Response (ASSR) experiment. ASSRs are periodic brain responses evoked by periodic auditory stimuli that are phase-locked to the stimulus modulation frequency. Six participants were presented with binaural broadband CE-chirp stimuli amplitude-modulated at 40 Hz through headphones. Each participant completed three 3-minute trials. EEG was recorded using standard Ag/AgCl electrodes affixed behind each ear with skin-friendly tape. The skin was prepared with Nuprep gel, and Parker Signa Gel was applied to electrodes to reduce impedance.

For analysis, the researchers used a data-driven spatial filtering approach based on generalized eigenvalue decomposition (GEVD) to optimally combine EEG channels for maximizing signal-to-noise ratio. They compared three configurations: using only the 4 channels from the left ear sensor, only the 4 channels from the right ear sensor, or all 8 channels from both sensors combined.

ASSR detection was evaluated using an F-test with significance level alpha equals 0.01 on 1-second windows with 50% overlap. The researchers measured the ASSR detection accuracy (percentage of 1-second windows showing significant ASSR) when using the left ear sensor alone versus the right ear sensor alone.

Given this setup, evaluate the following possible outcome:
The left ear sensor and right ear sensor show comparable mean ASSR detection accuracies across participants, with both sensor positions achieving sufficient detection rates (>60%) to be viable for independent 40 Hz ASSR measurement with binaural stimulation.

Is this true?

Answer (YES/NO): NO